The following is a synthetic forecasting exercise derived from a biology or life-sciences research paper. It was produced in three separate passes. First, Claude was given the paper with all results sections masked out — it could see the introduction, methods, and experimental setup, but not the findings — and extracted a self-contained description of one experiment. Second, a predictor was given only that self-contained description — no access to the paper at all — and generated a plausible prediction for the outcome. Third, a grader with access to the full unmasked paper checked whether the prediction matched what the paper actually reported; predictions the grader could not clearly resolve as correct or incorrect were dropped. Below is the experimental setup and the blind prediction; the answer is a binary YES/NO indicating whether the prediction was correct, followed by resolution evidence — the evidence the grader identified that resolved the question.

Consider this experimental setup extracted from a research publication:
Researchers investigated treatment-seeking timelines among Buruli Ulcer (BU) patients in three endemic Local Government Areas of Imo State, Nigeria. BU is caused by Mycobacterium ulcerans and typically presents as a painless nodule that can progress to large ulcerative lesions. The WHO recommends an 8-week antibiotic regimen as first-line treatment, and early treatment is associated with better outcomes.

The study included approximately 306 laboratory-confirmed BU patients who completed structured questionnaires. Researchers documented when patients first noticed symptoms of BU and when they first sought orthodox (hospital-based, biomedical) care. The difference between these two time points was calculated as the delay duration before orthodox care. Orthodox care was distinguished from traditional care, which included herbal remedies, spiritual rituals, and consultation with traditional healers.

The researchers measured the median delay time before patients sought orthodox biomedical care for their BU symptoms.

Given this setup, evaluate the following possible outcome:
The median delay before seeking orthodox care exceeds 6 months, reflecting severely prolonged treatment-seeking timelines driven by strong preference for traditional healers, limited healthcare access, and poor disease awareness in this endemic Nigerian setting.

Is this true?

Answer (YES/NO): NO